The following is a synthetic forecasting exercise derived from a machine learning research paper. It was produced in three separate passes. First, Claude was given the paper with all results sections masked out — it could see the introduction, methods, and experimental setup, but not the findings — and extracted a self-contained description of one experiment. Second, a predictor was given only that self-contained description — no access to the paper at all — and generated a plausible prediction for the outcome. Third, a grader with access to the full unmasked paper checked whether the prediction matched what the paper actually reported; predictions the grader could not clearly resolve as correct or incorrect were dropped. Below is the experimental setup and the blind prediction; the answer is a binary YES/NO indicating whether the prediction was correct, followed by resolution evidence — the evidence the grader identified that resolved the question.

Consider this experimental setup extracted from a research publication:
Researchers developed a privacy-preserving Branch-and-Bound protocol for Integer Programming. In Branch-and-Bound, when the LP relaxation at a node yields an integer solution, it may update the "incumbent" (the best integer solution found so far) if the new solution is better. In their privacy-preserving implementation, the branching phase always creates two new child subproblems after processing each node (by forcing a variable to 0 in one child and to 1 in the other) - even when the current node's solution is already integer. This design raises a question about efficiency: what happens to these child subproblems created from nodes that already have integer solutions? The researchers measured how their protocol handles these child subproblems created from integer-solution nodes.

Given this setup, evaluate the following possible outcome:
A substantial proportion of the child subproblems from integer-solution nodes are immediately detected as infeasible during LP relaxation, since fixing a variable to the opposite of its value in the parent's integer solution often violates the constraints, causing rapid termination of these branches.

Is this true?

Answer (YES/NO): NO